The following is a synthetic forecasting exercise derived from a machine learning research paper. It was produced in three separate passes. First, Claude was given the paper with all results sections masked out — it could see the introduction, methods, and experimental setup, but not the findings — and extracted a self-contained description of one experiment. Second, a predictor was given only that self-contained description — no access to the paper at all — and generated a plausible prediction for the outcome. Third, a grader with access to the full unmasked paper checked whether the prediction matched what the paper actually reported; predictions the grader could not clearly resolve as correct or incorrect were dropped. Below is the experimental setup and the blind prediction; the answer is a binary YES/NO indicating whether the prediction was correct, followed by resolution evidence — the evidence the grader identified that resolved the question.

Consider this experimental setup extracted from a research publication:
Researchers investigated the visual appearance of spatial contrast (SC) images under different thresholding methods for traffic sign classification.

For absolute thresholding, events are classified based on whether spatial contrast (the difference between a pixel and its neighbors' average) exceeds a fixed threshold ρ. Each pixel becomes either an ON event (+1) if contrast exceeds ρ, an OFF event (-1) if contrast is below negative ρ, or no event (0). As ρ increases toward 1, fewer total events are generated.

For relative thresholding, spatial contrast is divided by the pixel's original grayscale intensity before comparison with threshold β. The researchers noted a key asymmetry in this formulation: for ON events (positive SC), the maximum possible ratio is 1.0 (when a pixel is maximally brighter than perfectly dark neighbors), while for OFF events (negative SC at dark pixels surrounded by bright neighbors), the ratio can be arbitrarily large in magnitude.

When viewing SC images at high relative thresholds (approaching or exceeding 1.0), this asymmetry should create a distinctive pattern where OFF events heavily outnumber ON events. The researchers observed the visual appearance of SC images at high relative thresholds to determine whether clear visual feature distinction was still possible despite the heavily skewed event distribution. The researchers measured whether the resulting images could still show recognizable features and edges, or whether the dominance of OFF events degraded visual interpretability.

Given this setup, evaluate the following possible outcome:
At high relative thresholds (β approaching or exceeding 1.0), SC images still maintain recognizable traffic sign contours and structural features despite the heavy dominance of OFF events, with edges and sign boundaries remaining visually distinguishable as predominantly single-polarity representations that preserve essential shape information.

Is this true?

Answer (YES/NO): YES